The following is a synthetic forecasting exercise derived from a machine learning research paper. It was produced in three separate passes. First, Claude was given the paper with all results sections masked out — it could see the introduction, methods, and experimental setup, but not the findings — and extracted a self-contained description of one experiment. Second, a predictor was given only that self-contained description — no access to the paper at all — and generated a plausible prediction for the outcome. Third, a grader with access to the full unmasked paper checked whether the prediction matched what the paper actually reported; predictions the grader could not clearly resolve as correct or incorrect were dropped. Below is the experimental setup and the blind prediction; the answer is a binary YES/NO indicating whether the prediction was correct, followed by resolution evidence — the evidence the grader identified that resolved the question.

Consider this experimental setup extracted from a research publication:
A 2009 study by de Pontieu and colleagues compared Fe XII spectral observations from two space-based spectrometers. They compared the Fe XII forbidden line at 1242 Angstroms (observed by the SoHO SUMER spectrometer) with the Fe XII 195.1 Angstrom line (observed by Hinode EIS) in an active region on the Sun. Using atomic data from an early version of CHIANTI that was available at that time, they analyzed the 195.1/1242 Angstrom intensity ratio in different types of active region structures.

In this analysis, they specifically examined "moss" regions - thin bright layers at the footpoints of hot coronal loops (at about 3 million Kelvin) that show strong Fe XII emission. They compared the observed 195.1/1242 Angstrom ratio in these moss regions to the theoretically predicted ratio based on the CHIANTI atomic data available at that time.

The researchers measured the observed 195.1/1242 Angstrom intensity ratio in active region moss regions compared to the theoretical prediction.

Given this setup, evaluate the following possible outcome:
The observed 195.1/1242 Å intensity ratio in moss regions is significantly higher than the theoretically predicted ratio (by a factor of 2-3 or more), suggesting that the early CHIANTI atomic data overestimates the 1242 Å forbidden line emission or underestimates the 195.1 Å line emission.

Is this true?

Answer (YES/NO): NO